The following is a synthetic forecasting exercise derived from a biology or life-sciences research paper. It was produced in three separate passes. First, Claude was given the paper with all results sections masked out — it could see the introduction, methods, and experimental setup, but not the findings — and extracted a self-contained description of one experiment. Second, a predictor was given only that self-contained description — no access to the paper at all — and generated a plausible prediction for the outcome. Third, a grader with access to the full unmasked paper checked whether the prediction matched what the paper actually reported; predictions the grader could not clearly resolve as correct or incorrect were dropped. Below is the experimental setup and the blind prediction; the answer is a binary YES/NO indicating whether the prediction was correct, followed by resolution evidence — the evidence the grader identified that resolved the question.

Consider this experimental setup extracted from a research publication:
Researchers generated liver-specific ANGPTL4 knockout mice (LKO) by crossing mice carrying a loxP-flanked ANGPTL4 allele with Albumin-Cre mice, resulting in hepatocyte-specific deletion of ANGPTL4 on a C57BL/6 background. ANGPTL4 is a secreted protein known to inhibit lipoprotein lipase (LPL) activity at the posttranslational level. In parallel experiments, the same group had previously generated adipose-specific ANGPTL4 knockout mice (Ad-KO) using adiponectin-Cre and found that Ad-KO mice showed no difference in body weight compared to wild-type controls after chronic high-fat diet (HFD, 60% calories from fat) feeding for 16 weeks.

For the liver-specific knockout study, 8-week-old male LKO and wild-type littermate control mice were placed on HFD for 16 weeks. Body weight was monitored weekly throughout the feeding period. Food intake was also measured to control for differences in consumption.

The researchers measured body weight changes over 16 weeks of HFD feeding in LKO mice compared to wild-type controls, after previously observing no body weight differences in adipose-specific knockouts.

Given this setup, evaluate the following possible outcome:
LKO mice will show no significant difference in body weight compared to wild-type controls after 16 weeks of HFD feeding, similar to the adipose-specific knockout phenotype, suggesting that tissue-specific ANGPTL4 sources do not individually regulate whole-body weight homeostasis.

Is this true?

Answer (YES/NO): NO